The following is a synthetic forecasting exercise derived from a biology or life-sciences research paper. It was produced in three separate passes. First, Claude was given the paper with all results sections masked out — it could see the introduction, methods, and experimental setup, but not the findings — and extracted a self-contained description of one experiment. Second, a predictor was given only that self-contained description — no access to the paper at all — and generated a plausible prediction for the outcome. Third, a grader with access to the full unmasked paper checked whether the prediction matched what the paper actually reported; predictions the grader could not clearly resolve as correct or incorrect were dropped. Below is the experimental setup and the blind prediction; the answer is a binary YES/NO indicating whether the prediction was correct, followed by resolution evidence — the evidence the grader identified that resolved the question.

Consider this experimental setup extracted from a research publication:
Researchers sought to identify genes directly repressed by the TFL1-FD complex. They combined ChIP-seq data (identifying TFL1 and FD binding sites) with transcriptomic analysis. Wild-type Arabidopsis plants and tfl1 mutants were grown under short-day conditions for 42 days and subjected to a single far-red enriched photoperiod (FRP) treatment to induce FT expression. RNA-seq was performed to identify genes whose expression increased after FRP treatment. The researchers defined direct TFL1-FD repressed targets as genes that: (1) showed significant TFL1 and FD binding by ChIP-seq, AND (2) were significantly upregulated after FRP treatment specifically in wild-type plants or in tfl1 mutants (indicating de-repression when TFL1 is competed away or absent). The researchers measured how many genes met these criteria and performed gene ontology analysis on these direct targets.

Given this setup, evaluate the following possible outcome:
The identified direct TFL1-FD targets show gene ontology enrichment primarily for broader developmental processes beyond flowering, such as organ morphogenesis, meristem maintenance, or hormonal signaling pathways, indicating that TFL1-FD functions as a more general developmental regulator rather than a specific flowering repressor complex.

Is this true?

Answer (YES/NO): NO